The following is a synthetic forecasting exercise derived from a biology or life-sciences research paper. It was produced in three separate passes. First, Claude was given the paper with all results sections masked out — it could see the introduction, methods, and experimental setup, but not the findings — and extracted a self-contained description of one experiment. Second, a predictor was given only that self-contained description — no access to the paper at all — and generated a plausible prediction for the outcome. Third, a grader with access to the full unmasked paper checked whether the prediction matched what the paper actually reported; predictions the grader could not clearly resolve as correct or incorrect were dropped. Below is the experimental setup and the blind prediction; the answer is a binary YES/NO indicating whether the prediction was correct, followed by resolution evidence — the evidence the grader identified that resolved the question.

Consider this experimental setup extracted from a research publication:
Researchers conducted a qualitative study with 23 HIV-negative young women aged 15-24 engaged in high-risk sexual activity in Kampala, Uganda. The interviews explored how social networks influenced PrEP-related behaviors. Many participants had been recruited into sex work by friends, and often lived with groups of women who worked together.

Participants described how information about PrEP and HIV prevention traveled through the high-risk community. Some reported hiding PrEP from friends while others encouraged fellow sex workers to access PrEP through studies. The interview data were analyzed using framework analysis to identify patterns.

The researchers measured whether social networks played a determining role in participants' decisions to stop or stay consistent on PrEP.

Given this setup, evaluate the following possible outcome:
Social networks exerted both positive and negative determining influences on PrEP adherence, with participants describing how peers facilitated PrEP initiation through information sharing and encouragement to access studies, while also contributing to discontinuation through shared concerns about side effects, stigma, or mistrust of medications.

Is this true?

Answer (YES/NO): NO